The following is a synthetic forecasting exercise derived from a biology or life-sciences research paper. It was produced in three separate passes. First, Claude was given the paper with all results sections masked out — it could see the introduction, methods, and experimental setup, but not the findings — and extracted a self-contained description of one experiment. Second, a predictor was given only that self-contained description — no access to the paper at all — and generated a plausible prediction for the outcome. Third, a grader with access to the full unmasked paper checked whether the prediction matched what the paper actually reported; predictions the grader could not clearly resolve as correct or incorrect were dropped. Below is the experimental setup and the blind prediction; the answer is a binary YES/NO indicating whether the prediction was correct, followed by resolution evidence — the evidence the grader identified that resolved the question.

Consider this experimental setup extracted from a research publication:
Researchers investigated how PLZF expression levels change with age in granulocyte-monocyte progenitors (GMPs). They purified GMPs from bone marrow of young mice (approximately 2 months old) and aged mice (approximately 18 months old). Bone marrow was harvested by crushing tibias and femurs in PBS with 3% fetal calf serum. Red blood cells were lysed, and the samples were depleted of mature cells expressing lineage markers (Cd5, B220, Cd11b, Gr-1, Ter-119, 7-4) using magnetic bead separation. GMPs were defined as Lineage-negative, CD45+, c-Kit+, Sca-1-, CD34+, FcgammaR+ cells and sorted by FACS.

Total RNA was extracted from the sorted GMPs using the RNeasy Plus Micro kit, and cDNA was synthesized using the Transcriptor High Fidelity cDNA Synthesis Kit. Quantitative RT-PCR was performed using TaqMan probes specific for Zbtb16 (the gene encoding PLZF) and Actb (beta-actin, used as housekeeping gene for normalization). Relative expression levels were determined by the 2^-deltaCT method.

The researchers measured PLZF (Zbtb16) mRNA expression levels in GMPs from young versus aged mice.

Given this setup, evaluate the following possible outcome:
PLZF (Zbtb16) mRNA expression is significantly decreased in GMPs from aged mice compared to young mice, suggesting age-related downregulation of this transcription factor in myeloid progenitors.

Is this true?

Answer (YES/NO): NO